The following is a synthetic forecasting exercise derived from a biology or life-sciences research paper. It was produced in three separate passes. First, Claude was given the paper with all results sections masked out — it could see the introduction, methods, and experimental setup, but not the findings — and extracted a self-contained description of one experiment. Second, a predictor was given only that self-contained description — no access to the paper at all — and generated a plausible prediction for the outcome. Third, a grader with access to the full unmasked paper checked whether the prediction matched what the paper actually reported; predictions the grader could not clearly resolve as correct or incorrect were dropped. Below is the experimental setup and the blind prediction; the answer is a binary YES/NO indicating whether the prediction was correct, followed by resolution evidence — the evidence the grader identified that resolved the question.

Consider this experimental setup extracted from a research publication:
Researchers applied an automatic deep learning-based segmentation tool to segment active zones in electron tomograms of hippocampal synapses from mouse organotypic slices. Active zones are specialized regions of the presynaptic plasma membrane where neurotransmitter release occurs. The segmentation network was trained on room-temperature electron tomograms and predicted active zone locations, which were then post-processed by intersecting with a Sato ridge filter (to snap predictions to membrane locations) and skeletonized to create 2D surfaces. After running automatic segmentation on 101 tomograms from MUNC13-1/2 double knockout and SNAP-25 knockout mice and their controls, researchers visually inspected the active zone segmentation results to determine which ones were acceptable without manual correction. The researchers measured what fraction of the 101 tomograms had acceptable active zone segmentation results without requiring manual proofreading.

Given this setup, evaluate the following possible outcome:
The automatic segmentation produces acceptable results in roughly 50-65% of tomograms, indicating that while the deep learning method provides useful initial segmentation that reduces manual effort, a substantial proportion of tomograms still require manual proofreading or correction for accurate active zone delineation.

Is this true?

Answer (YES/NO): YES